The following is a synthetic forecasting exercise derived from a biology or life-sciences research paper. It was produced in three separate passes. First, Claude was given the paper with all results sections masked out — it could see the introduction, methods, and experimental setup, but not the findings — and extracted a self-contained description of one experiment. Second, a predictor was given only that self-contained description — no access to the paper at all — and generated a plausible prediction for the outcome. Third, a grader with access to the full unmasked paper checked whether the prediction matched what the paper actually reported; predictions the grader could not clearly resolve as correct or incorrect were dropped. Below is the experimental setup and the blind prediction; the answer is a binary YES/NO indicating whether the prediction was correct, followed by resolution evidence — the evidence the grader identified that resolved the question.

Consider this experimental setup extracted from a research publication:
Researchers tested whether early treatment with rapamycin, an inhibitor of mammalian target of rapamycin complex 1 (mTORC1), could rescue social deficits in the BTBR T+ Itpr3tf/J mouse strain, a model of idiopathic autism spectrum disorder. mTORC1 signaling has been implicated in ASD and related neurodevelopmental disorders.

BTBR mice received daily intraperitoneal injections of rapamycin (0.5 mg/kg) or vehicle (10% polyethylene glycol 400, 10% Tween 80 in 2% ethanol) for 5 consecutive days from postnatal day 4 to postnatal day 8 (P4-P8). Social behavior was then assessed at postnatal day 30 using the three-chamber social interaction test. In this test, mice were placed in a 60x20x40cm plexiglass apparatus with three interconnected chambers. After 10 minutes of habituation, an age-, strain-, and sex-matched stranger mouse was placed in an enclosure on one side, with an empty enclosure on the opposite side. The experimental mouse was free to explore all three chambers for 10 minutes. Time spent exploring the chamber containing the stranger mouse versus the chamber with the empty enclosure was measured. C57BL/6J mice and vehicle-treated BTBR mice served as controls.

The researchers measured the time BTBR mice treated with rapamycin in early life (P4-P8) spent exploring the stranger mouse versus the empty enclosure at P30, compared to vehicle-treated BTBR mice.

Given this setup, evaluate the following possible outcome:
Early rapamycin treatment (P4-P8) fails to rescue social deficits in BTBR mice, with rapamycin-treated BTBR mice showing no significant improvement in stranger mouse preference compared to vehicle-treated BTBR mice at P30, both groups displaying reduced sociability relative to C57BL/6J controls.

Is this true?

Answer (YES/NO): NO